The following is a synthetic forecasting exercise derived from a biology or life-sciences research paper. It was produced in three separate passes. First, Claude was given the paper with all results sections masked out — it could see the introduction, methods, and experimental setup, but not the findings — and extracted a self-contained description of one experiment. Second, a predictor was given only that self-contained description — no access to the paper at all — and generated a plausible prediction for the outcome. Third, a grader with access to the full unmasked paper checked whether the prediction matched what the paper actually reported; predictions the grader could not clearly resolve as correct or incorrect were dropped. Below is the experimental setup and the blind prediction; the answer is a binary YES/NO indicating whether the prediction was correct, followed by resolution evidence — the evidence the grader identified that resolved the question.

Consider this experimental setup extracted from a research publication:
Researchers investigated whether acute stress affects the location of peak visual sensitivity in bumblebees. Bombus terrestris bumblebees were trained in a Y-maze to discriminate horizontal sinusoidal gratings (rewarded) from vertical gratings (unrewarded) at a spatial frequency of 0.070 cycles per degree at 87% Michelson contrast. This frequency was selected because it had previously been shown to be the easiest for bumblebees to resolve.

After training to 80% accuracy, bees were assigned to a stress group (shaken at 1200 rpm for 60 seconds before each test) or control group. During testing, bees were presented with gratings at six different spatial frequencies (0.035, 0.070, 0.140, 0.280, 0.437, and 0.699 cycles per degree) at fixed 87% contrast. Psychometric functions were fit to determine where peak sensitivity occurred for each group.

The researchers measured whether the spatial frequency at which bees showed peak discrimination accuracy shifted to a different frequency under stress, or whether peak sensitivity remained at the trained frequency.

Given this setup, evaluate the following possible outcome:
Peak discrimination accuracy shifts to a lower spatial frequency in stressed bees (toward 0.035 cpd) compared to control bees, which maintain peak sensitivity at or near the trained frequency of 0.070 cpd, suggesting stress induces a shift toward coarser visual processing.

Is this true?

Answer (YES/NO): NO